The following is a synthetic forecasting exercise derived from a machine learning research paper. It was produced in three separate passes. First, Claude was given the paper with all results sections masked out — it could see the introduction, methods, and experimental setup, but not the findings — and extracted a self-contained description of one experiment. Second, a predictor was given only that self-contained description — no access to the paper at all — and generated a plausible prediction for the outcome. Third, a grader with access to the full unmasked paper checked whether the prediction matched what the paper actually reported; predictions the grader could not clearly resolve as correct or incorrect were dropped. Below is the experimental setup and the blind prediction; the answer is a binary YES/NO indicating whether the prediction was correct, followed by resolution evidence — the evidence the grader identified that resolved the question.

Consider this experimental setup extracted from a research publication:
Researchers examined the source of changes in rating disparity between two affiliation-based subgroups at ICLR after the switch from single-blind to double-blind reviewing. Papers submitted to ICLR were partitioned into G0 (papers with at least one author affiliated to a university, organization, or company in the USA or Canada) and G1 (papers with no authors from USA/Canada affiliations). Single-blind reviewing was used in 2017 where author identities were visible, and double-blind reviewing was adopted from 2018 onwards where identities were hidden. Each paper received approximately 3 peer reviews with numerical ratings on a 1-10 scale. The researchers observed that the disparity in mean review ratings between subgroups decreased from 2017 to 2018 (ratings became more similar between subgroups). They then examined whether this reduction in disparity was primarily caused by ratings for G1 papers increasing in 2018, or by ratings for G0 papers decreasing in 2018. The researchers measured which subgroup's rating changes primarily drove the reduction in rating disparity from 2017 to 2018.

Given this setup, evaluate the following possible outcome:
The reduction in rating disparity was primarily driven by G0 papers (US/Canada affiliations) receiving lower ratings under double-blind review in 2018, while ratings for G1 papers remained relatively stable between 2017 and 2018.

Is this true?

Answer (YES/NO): YES